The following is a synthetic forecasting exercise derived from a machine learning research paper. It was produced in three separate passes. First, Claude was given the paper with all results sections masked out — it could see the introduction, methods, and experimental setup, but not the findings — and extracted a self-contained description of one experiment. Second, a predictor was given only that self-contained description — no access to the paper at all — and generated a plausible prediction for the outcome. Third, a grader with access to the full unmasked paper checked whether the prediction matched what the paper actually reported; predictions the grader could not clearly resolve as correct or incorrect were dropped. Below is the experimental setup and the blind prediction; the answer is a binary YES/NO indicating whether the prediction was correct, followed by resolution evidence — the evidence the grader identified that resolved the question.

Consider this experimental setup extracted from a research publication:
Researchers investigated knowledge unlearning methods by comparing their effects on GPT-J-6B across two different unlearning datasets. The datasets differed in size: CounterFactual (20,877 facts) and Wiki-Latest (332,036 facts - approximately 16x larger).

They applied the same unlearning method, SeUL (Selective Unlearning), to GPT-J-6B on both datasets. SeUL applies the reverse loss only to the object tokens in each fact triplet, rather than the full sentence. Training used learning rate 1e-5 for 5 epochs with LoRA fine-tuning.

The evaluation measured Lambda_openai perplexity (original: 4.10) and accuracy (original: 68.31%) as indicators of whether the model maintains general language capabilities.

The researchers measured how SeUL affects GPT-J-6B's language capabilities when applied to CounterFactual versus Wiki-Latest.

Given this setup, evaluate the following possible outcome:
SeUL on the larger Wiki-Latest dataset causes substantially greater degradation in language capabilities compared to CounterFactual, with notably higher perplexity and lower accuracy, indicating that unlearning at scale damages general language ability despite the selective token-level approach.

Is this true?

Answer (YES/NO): YES